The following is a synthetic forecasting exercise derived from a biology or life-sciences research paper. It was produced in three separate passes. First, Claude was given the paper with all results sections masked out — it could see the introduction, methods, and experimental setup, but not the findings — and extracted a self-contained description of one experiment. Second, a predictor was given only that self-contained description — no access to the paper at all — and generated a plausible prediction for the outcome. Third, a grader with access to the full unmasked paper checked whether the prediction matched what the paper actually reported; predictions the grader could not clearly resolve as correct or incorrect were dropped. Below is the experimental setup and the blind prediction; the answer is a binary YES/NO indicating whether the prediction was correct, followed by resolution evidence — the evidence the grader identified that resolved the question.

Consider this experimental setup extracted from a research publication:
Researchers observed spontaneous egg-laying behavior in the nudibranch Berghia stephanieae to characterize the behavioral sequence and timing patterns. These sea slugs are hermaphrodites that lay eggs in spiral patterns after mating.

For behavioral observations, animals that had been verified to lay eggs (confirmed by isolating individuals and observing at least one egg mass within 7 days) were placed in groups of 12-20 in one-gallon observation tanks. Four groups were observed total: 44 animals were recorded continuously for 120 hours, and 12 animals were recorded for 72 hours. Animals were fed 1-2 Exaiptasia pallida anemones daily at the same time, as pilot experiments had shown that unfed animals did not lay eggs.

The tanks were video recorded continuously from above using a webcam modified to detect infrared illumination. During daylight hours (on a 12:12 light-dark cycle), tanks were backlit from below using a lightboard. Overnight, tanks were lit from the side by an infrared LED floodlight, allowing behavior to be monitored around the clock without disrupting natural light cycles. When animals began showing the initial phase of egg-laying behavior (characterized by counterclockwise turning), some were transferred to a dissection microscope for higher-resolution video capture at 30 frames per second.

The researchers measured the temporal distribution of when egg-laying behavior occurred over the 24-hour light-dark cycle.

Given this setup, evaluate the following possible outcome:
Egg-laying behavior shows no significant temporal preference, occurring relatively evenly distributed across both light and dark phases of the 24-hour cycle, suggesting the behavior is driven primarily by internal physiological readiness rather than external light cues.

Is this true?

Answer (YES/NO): YES